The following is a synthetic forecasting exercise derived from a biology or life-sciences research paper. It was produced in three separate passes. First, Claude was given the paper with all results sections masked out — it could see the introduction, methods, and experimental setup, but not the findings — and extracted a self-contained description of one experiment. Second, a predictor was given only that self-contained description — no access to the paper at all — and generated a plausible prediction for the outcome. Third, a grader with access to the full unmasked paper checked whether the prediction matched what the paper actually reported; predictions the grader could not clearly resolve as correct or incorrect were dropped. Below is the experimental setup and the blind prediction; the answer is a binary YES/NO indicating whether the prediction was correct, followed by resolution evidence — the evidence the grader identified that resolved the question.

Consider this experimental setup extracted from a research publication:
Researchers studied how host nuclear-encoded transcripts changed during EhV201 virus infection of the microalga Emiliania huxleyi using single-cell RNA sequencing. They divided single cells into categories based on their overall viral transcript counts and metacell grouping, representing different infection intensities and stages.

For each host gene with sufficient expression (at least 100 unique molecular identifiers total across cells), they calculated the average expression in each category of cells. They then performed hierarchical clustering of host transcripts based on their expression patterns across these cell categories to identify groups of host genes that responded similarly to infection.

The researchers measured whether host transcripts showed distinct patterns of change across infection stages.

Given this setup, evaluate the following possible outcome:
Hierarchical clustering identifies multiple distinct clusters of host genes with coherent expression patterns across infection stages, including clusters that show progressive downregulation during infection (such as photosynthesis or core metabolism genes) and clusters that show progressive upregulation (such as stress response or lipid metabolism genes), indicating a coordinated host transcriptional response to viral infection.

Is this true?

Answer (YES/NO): NO